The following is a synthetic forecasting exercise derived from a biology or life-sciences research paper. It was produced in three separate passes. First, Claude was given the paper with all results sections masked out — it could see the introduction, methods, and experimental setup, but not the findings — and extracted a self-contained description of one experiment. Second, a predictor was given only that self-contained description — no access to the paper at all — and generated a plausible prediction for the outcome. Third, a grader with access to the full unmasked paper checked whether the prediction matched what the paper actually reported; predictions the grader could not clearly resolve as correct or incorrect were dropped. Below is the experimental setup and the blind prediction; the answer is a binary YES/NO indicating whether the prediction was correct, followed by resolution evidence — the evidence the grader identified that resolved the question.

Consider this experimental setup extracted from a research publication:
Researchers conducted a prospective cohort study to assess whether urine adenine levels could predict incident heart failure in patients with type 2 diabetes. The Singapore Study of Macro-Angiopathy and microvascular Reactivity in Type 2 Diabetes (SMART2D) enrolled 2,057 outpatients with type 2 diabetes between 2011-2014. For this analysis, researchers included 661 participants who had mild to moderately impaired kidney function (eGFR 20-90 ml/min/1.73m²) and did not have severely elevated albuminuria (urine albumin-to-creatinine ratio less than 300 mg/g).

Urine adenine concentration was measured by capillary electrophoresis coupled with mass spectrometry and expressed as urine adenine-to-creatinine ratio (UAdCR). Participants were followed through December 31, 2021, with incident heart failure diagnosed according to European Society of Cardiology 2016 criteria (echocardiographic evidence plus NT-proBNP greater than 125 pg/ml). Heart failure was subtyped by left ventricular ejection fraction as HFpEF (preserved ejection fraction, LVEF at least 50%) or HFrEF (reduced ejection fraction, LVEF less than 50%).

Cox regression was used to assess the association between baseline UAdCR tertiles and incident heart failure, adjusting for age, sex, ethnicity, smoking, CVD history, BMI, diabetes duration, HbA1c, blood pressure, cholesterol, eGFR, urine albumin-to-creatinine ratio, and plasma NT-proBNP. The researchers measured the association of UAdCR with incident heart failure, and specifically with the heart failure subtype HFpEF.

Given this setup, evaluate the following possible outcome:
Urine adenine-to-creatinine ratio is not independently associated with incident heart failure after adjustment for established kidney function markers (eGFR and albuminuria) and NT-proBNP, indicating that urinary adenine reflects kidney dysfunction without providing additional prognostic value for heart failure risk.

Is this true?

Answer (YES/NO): NO